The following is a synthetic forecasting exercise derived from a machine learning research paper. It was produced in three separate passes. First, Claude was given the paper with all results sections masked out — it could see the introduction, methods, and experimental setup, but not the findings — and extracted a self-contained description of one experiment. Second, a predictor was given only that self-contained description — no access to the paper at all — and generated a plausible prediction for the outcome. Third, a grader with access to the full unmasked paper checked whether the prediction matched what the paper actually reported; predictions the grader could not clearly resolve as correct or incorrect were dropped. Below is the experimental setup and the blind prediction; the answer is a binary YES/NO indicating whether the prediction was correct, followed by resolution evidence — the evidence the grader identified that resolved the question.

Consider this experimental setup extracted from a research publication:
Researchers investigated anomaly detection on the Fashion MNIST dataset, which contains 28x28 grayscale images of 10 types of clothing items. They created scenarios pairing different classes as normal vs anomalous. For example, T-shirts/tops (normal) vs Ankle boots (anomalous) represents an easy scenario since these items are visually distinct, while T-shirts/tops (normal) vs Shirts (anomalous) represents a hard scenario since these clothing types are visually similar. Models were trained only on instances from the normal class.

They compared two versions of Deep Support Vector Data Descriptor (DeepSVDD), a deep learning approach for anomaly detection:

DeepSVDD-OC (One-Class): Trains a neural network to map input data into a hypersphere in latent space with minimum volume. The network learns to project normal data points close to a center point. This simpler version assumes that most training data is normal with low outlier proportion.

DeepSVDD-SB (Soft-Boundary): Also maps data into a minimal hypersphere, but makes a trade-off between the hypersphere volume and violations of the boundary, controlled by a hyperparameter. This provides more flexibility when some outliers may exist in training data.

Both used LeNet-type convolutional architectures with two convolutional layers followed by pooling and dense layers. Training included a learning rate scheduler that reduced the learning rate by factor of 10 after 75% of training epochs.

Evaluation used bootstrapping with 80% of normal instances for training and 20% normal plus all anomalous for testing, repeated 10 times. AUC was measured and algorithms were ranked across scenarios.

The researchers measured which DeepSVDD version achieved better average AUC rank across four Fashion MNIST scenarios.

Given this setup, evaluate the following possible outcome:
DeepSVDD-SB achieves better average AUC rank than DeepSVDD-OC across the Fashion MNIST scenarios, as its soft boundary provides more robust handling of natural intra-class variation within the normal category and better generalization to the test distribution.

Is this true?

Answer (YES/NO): YES